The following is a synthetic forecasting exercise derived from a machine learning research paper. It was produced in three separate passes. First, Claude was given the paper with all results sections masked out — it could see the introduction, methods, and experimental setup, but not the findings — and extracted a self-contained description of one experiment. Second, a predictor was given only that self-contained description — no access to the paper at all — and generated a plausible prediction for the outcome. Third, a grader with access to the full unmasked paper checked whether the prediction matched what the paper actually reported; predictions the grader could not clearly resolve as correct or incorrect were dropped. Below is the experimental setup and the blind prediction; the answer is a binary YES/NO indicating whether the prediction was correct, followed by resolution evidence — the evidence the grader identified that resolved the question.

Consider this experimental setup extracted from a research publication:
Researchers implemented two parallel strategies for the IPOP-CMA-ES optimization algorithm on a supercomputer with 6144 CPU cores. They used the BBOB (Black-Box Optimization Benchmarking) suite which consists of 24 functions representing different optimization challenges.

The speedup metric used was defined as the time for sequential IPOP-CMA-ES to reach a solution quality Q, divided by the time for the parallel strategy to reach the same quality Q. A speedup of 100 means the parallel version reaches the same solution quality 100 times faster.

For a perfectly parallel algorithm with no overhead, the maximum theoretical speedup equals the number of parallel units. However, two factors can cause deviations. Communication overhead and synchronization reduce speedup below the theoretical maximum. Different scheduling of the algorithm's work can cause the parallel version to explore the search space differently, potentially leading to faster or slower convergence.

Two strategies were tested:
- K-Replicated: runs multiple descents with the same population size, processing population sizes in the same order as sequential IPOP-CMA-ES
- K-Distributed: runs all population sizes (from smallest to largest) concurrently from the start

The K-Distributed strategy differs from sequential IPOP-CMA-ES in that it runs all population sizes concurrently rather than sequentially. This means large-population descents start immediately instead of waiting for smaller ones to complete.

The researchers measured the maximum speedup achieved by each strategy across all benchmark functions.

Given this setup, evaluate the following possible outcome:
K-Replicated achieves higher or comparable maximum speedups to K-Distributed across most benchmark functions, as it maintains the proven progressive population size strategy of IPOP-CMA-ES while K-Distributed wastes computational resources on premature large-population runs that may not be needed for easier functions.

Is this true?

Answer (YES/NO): NO